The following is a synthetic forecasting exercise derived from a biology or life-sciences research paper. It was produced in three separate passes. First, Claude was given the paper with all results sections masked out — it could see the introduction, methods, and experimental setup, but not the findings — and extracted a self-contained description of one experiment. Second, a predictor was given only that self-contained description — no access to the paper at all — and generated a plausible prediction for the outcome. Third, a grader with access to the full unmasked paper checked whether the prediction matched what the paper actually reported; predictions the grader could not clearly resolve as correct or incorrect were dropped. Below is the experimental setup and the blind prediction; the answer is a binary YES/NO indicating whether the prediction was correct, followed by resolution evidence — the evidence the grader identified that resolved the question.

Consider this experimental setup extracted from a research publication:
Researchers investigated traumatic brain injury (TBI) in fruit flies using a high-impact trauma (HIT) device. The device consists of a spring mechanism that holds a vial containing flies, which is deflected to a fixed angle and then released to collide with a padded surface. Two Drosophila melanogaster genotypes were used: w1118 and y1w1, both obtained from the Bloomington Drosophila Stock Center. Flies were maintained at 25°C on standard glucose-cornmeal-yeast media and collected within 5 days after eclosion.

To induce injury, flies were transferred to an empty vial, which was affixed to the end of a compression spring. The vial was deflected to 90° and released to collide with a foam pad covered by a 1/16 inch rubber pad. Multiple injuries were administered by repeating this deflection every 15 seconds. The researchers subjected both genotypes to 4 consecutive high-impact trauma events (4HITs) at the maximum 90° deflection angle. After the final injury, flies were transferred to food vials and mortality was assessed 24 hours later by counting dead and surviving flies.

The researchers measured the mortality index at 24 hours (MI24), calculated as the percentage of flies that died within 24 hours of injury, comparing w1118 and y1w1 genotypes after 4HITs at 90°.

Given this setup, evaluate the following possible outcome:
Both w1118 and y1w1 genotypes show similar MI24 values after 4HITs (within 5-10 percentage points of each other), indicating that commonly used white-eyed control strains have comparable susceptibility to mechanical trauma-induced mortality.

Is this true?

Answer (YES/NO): NO